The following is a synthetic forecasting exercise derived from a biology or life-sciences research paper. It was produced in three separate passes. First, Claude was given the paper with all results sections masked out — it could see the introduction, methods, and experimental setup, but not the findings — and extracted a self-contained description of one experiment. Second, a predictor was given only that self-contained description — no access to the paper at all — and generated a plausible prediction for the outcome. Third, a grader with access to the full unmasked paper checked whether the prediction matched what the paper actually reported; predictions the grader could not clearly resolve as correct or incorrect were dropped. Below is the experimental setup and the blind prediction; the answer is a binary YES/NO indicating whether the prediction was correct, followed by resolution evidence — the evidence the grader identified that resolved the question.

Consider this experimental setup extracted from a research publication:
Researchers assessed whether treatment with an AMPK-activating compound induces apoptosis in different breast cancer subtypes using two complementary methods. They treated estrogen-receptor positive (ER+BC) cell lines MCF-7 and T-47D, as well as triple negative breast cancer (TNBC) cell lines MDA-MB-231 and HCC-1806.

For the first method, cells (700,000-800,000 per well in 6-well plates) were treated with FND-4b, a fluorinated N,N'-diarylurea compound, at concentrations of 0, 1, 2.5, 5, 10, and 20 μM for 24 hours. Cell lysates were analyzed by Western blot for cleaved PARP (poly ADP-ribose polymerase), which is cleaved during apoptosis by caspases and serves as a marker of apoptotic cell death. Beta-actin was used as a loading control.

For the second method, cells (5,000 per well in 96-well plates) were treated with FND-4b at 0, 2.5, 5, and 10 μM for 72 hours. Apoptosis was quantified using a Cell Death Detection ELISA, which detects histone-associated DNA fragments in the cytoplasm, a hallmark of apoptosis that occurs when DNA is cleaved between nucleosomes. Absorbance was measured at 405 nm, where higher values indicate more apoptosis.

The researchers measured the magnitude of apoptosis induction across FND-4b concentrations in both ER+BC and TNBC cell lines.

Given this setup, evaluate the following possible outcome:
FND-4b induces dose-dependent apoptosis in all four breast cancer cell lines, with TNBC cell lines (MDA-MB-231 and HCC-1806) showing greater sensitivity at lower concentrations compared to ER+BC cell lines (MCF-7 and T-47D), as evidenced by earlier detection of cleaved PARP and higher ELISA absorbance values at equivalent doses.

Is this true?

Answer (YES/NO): NO